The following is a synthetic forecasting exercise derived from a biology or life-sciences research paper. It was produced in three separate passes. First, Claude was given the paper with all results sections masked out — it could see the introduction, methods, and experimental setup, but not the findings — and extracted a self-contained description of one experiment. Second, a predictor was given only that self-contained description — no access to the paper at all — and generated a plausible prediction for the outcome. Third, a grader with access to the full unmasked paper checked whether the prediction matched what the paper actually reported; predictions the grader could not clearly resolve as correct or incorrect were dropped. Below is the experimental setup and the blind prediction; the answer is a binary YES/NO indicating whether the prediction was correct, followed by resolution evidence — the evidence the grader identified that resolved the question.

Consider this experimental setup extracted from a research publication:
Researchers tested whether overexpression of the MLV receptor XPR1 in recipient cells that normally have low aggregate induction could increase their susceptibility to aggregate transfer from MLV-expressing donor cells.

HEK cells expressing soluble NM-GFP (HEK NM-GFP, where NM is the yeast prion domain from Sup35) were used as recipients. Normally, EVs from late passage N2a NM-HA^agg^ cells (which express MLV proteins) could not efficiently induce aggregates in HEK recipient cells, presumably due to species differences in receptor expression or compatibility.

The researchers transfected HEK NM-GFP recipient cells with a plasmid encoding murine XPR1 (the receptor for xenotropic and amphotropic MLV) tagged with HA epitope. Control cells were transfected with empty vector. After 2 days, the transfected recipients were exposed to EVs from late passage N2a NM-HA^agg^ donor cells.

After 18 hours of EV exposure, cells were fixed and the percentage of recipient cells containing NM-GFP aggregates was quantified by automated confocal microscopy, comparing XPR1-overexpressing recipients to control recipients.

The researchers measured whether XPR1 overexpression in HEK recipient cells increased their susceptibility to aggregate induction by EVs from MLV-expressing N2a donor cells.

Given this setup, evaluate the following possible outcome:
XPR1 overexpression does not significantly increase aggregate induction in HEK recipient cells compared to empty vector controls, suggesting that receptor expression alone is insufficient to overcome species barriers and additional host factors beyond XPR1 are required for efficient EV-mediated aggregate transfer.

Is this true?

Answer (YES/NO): NO